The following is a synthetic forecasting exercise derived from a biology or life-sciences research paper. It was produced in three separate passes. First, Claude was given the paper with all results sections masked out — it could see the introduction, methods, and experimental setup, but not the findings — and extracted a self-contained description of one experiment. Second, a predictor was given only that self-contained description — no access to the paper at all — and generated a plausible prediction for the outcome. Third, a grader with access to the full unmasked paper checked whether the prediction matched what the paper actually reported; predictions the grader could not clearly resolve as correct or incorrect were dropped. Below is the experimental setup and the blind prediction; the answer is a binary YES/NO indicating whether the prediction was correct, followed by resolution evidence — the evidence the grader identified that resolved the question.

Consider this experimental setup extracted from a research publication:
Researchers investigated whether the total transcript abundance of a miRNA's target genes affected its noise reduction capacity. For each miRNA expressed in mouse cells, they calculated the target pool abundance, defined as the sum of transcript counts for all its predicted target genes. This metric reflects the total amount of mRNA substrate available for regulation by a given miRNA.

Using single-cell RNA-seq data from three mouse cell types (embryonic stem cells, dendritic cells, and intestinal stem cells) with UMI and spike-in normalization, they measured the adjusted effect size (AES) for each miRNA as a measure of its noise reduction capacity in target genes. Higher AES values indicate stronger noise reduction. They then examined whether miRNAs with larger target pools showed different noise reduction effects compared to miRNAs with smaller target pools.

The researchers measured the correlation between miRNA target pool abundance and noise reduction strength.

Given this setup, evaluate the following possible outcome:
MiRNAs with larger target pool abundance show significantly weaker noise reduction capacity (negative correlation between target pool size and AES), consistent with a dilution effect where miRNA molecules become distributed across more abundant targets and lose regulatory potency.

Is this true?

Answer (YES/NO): NO